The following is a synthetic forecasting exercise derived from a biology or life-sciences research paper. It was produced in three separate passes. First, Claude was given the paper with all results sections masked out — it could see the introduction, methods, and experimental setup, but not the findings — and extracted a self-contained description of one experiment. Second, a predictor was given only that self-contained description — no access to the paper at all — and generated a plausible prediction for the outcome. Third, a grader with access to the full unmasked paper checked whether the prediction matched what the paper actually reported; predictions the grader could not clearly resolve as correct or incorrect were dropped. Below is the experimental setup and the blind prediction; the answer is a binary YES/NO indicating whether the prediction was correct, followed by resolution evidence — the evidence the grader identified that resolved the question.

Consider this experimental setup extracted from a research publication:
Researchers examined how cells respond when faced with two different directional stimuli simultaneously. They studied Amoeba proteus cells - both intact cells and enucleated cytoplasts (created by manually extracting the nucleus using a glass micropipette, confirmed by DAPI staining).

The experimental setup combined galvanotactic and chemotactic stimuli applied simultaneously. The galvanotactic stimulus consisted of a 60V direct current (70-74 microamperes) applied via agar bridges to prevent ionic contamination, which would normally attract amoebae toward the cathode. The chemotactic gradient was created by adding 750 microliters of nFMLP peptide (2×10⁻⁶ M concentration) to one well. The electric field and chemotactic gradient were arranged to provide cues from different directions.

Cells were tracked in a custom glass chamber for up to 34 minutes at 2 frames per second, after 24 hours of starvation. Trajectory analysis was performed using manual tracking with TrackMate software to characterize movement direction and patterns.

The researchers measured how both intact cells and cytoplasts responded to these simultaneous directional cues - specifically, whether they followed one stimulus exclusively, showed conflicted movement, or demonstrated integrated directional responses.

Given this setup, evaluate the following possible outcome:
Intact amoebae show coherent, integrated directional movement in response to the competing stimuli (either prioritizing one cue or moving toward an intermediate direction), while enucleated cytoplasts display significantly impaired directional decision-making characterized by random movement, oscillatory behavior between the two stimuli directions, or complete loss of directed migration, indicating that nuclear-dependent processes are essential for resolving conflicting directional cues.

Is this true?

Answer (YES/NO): NO